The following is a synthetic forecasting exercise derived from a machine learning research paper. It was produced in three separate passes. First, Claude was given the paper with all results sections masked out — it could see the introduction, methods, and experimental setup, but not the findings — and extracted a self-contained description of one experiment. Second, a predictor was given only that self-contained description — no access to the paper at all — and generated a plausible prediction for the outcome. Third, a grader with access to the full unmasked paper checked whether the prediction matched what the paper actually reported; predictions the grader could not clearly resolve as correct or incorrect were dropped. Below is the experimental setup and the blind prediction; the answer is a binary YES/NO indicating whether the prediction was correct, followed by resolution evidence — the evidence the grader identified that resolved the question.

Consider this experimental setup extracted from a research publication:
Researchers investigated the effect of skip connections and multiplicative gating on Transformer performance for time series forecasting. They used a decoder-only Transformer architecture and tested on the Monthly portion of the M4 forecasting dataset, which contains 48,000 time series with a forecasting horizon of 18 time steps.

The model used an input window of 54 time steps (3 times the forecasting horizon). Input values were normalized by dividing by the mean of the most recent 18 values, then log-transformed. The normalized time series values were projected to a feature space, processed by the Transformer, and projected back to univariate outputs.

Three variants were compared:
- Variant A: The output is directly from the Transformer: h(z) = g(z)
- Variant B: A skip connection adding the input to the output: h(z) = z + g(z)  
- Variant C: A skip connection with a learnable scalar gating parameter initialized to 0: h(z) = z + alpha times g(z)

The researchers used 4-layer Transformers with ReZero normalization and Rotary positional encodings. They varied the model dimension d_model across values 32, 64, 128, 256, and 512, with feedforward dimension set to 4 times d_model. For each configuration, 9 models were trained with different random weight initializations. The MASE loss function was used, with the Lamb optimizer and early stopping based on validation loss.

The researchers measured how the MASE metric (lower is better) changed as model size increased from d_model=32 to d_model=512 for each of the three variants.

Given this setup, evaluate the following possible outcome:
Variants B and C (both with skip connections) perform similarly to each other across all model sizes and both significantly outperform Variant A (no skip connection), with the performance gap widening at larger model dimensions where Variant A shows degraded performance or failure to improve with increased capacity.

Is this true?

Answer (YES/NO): NO